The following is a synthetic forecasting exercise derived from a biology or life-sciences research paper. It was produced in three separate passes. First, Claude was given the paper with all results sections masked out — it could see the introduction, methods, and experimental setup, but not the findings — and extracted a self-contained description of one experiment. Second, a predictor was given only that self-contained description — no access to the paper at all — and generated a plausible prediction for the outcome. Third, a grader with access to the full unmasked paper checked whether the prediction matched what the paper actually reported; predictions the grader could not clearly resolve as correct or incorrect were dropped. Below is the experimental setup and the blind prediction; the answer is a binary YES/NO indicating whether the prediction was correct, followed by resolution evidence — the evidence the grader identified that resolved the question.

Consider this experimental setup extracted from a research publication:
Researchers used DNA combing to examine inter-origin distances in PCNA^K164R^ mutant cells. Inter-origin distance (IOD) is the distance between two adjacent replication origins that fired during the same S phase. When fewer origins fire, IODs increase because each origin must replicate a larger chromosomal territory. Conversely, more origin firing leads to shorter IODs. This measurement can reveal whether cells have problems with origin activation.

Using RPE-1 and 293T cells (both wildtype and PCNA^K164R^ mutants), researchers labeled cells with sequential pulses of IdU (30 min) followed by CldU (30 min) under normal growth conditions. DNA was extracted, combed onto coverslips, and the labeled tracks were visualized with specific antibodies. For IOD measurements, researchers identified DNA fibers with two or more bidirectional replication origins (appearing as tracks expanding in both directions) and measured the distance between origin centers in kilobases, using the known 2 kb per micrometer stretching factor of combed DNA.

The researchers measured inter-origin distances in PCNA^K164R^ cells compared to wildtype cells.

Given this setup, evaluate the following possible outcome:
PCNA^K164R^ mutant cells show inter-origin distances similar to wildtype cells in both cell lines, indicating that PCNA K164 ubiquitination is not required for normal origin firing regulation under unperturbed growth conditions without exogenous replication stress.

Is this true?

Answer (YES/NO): NO